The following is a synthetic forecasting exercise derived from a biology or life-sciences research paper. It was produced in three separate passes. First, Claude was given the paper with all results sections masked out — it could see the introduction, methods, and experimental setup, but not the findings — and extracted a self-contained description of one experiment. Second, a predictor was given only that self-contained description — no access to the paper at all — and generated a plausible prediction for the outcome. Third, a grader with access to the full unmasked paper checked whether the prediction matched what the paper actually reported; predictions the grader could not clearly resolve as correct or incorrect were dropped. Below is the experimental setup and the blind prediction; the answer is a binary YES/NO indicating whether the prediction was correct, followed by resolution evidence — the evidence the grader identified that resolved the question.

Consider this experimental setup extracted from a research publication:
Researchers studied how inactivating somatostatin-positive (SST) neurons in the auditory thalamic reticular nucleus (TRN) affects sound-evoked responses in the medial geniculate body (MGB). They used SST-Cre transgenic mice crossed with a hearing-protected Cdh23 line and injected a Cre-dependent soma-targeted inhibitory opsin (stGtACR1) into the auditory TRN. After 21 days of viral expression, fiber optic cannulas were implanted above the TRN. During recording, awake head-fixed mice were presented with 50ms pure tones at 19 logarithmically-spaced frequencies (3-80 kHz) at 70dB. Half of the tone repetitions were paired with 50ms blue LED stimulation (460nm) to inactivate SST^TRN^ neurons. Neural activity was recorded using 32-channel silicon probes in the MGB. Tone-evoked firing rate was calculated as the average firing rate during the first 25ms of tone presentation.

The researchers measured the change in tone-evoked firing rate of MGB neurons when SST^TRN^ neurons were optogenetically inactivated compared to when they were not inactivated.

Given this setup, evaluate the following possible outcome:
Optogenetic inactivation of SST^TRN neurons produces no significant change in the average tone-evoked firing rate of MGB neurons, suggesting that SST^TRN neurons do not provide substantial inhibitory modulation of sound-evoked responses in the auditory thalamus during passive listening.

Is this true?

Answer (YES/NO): NO